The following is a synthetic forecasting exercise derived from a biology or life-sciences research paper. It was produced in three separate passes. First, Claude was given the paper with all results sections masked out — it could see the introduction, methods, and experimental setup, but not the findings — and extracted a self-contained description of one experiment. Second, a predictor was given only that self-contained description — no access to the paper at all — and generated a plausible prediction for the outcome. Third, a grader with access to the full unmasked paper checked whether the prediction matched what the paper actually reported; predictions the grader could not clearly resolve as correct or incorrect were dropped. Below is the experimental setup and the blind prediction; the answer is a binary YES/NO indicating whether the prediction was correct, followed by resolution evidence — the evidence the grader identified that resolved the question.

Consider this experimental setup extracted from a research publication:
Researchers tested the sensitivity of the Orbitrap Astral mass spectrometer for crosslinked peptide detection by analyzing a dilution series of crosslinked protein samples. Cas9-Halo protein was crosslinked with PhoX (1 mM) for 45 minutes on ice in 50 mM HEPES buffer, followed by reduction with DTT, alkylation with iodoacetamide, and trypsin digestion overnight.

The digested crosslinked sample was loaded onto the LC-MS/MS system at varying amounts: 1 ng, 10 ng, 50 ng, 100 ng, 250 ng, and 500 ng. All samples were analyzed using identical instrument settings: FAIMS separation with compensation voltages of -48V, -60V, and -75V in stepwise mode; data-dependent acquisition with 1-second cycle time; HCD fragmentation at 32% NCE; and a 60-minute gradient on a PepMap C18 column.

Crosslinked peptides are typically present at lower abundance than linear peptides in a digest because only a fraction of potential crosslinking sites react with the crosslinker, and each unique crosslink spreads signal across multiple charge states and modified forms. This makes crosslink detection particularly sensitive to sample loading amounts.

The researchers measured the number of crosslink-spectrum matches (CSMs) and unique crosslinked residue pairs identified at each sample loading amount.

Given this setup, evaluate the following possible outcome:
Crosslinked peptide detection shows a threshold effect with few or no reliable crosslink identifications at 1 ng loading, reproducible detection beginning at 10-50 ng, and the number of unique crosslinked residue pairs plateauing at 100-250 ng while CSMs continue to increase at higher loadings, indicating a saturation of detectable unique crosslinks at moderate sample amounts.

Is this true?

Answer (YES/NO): NO